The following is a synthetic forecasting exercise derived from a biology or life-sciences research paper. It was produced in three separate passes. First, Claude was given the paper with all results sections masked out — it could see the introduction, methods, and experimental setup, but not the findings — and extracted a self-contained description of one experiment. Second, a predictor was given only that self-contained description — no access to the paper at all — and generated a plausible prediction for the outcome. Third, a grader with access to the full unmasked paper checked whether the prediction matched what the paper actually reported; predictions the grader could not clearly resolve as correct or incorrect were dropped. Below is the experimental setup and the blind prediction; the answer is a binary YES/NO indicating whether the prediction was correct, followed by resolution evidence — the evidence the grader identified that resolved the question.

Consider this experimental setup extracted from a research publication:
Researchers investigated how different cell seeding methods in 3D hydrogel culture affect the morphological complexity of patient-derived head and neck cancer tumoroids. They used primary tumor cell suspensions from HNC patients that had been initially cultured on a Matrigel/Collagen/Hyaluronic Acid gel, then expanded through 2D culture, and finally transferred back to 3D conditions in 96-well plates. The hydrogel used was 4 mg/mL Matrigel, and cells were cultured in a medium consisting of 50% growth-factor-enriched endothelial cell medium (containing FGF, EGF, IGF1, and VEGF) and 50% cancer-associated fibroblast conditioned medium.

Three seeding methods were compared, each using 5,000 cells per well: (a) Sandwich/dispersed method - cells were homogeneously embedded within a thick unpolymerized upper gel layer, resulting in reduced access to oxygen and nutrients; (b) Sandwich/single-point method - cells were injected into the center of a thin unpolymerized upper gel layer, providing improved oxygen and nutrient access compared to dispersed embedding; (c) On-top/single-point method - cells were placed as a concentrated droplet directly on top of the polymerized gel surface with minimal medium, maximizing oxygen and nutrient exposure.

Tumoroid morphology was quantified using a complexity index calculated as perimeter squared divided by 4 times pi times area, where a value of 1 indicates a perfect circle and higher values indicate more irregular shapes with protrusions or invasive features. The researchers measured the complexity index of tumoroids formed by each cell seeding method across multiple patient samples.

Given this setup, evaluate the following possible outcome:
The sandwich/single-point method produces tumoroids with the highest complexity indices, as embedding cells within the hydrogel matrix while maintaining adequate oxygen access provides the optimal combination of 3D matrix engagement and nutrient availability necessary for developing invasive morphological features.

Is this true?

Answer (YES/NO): NO